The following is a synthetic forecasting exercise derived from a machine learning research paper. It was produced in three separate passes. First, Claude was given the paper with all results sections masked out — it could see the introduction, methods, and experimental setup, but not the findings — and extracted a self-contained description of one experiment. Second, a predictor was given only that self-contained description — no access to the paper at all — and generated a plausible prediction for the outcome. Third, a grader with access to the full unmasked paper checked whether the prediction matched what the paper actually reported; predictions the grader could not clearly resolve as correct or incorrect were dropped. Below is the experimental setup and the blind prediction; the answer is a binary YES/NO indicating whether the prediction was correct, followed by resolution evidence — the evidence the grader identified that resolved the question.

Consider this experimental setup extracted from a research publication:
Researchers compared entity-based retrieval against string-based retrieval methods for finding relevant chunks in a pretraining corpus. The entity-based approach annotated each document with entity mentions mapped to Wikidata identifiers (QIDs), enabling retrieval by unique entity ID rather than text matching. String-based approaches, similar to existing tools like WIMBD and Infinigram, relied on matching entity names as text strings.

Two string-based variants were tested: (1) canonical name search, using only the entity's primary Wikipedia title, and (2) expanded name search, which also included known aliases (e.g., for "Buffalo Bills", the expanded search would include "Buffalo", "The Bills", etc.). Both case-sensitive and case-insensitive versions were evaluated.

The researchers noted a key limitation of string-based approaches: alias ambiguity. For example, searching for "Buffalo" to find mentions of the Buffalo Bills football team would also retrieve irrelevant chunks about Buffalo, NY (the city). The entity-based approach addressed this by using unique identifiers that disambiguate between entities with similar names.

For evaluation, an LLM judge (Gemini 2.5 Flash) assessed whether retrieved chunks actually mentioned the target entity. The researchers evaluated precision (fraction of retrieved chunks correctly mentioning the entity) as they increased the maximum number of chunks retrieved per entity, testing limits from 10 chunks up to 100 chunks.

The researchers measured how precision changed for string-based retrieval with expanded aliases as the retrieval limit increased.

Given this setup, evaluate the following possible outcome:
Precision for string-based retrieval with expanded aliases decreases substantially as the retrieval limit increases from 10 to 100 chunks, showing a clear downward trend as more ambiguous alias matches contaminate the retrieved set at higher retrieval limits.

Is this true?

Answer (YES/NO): YES